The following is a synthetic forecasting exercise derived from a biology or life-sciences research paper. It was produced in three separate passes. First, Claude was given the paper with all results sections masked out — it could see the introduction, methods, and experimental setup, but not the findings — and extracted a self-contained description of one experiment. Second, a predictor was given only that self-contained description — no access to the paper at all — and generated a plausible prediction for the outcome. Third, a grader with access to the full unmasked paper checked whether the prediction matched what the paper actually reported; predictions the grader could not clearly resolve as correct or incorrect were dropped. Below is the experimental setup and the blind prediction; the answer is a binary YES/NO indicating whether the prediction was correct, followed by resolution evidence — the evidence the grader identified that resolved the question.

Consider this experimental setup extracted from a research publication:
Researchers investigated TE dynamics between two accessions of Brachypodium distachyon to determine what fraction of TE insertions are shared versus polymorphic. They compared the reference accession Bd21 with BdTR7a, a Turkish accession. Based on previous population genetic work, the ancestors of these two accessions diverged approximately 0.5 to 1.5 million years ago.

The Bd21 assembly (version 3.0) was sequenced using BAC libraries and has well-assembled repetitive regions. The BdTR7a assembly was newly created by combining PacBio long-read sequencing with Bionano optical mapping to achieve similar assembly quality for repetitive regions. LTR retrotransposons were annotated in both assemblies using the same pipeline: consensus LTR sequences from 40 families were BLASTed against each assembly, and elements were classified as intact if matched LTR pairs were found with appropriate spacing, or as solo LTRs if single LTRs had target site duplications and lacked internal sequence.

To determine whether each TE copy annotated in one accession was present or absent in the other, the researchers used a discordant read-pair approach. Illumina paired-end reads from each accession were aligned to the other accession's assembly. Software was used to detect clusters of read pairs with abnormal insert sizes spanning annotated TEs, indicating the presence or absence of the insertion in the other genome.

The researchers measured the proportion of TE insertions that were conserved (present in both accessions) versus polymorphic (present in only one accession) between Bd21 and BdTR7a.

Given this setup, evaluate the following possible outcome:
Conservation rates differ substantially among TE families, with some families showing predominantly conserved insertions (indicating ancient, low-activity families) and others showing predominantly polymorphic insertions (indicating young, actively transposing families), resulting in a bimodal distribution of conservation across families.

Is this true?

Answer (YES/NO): NO